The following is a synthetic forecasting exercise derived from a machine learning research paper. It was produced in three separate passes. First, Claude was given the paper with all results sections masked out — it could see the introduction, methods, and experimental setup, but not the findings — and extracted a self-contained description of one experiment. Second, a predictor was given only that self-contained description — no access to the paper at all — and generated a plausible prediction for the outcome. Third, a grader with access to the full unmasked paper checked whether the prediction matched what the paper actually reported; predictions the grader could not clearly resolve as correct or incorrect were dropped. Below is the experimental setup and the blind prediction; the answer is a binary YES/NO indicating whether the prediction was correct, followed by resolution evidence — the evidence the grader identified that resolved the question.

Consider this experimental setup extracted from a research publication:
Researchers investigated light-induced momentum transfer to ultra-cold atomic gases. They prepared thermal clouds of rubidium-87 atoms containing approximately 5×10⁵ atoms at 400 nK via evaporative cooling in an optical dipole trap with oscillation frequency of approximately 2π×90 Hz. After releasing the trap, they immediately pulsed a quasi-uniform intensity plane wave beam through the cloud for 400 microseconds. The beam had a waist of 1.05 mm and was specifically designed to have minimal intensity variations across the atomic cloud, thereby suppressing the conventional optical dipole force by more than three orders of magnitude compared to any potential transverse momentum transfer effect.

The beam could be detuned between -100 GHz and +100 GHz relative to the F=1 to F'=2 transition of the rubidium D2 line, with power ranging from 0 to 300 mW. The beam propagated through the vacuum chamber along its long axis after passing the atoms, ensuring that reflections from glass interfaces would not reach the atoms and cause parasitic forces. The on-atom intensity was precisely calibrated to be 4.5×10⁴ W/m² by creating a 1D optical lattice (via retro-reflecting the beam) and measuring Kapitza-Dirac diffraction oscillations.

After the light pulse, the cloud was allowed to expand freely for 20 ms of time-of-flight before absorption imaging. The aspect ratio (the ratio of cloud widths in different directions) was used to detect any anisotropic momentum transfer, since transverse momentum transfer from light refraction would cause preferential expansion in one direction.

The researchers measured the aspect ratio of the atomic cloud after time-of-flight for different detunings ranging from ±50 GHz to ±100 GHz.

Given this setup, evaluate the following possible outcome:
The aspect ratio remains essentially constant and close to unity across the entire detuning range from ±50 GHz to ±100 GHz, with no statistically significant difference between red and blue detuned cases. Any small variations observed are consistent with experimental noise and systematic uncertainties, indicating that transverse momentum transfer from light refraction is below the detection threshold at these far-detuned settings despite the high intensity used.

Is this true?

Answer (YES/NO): YES